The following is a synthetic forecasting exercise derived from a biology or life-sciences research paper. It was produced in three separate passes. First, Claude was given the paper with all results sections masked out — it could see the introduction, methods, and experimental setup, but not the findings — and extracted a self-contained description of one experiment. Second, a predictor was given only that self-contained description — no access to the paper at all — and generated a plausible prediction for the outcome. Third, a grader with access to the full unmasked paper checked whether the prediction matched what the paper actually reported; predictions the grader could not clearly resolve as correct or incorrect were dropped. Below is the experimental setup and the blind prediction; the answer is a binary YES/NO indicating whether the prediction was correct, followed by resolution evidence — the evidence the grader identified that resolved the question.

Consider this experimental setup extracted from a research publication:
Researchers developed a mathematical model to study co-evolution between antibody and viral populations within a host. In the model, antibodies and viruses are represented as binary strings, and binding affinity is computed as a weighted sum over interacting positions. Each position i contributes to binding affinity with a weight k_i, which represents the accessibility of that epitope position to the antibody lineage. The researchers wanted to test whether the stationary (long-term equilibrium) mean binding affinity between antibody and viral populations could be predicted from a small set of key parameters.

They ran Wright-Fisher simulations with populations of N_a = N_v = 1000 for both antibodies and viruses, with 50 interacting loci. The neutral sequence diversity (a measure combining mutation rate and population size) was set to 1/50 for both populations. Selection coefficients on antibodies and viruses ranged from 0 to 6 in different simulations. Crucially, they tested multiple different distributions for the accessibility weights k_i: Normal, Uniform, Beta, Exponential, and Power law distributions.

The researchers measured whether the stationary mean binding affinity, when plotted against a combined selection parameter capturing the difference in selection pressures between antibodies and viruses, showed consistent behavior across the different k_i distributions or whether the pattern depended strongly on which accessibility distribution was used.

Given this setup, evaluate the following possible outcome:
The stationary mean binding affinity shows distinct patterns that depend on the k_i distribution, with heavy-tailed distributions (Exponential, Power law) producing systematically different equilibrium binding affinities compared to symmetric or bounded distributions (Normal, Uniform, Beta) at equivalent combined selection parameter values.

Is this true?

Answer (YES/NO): NO